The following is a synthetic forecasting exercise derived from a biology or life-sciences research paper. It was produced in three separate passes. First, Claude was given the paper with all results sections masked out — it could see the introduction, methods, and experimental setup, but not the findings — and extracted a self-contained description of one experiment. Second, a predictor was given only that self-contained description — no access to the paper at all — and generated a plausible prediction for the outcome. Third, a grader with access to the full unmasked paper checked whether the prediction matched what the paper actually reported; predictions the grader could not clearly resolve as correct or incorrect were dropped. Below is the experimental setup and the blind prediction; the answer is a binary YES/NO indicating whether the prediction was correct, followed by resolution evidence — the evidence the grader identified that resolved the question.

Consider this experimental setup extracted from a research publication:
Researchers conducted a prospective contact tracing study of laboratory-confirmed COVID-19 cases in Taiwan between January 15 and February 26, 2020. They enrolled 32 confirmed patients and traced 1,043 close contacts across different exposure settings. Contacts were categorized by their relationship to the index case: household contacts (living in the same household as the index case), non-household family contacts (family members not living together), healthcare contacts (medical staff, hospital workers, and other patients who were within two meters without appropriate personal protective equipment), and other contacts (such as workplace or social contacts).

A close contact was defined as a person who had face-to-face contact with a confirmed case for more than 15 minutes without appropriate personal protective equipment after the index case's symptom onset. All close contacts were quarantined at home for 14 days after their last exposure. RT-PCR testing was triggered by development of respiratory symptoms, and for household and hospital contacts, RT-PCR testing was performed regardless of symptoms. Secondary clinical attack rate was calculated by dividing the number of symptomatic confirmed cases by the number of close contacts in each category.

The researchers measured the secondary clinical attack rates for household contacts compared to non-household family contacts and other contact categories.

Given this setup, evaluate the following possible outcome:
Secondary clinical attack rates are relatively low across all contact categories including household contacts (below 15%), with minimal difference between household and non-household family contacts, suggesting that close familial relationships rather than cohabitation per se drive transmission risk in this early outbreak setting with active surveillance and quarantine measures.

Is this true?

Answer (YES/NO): YES